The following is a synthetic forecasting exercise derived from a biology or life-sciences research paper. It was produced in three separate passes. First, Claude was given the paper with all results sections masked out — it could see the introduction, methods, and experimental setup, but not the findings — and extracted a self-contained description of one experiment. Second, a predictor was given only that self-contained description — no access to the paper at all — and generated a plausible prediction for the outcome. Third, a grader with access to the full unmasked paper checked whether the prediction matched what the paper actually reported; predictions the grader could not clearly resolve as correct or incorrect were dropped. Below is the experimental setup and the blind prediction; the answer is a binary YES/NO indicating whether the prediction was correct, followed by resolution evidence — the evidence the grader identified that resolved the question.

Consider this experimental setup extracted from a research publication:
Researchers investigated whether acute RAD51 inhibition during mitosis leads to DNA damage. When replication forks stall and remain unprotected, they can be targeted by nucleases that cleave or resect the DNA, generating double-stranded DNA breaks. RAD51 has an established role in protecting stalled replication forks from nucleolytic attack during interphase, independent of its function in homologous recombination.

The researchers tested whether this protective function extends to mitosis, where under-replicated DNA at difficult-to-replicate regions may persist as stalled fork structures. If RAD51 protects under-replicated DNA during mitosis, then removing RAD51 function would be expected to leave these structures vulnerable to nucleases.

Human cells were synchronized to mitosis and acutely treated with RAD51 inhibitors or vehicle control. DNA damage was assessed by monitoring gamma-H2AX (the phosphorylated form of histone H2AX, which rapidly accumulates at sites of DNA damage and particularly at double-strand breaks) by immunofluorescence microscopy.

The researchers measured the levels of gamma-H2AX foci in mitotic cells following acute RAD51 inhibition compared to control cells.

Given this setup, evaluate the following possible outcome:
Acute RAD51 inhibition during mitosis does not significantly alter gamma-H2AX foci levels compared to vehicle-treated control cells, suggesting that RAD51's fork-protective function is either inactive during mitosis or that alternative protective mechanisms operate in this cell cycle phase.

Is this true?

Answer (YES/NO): NO